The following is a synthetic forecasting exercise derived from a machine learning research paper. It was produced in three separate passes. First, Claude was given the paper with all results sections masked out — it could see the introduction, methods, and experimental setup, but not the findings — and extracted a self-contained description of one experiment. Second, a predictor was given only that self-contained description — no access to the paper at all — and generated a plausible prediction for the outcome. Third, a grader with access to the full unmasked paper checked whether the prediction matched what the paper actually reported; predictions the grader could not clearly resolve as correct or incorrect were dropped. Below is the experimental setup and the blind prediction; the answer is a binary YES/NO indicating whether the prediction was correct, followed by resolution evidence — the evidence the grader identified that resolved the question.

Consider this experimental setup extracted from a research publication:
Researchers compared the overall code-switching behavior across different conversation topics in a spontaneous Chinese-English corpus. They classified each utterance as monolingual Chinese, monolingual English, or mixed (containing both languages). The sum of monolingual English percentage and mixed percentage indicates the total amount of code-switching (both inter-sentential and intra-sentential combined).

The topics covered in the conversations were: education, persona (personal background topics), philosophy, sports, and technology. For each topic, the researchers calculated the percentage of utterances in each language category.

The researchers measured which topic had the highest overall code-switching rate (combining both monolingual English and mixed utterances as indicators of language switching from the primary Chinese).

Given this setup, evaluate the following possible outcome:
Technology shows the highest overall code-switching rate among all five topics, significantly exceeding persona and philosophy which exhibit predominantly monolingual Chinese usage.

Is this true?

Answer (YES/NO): NO